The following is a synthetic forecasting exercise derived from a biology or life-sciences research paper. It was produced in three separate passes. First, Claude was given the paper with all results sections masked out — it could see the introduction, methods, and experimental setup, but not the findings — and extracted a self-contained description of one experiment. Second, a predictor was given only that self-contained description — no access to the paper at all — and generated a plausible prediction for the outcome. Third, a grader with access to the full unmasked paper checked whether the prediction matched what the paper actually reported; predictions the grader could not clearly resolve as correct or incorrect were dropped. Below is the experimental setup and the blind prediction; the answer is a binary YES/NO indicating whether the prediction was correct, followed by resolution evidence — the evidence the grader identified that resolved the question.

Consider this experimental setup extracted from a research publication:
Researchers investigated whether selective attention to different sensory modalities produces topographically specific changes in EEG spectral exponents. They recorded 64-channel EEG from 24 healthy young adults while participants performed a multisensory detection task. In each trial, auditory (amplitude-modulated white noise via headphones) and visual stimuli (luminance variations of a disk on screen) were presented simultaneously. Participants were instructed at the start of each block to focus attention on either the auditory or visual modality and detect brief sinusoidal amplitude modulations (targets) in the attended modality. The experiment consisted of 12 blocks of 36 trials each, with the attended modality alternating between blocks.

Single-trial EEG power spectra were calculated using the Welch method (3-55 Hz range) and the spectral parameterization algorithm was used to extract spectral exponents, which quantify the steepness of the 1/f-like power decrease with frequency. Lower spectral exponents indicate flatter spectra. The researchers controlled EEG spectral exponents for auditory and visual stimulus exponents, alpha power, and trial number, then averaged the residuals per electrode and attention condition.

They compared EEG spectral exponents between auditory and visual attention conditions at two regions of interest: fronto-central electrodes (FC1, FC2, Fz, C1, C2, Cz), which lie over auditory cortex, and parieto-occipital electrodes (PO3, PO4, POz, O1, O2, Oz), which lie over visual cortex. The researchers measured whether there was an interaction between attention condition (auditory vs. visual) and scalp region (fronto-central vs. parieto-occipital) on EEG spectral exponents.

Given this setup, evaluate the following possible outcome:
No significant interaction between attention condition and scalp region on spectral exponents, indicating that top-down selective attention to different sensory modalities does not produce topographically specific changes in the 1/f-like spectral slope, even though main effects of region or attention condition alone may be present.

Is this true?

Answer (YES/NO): NO